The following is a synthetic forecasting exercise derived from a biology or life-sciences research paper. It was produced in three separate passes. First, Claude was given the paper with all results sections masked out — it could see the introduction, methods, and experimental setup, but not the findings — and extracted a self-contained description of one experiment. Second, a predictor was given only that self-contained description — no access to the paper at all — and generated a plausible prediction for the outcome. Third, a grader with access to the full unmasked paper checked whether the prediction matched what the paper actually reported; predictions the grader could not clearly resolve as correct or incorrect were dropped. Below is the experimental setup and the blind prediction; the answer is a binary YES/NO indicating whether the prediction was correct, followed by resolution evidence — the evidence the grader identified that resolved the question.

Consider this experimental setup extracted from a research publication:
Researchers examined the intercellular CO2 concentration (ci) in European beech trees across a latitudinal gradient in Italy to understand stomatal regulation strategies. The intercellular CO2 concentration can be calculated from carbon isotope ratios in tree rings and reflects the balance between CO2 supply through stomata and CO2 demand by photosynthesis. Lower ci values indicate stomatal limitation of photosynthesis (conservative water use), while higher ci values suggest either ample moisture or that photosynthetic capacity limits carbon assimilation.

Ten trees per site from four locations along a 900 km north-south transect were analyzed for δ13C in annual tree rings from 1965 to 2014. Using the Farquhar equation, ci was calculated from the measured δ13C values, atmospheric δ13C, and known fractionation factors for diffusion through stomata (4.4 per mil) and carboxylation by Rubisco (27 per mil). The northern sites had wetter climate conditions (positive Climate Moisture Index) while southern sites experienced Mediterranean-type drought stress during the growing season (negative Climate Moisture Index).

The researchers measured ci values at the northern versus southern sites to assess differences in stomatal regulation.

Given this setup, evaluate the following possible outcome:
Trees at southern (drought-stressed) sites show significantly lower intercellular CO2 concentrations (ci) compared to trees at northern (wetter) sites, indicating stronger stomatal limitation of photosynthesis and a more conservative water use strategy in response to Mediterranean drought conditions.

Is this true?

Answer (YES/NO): NO